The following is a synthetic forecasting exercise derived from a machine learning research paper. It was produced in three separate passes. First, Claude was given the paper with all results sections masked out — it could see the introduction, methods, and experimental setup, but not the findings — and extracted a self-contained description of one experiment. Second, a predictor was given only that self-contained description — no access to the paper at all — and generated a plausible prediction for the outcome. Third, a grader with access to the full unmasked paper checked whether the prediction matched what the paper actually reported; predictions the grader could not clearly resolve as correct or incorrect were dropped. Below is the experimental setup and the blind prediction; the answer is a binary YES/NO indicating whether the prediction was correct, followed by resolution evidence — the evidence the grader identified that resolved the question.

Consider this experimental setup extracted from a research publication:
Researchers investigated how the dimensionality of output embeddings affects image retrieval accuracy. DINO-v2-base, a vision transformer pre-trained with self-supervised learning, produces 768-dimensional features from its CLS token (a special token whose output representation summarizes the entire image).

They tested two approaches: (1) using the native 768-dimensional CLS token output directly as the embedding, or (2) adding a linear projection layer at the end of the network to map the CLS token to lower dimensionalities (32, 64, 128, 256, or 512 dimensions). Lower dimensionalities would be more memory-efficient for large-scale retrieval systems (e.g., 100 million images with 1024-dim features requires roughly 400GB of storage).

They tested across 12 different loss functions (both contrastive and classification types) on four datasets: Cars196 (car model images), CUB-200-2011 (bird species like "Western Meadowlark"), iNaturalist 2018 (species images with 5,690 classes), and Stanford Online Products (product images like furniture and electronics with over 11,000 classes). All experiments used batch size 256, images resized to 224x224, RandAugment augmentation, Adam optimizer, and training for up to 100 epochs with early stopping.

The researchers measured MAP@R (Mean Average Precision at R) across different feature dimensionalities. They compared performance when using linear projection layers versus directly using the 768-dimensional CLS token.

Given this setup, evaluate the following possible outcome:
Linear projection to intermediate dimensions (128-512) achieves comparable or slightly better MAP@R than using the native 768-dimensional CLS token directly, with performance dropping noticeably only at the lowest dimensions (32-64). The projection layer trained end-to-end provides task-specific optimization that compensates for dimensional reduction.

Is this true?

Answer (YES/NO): NO